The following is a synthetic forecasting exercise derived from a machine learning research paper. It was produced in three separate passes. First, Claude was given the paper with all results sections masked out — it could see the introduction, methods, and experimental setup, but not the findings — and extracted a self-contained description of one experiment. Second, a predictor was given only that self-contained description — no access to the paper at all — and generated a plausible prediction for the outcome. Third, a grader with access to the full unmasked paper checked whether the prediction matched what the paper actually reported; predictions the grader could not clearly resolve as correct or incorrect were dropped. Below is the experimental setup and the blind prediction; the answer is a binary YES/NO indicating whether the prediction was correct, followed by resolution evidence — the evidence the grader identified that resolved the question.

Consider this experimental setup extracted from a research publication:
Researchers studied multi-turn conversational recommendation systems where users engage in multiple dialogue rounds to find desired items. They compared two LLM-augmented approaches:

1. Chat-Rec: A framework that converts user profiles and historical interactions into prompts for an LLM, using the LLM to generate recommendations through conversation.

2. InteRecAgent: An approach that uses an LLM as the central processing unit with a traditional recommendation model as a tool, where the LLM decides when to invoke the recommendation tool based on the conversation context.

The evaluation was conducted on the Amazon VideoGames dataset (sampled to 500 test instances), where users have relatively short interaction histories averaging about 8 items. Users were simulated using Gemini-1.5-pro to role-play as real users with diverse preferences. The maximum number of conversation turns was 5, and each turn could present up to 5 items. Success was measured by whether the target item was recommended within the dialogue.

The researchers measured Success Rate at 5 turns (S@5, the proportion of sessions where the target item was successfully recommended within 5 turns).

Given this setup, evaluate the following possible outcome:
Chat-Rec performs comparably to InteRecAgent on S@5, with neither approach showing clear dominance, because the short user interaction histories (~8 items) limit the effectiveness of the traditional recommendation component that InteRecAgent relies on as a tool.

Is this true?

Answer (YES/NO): NO